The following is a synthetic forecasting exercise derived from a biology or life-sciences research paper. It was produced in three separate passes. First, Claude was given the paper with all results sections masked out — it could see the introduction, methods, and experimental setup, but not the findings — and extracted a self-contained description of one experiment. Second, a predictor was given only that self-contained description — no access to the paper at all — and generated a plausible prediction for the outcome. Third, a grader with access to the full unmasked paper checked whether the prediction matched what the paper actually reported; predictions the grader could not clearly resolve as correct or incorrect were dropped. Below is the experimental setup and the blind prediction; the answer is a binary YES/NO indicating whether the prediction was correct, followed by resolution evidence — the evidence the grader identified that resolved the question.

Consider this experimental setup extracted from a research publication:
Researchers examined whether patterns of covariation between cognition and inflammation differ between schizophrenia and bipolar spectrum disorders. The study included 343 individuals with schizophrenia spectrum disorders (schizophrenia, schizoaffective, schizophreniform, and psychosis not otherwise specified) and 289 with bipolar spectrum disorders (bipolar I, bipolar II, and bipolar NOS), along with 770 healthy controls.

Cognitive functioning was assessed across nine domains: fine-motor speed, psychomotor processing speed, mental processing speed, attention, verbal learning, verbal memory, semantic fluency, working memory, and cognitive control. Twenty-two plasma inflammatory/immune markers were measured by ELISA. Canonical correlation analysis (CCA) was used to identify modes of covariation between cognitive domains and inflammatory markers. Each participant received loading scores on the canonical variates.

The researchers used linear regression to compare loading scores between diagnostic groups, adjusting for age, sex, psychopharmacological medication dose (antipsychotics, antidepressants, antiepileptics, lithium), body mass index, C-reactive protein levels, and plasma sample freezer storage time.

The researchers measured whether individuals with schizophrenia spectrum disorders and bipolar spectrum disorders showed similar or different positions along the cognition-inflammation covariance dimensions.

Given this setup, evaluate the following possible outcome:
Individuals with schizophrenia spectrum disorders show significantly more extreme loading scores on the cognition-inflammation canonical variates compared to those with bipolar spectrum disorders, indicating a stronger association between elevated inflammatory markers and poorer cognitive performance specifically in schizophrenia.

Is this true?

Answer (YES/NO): NO